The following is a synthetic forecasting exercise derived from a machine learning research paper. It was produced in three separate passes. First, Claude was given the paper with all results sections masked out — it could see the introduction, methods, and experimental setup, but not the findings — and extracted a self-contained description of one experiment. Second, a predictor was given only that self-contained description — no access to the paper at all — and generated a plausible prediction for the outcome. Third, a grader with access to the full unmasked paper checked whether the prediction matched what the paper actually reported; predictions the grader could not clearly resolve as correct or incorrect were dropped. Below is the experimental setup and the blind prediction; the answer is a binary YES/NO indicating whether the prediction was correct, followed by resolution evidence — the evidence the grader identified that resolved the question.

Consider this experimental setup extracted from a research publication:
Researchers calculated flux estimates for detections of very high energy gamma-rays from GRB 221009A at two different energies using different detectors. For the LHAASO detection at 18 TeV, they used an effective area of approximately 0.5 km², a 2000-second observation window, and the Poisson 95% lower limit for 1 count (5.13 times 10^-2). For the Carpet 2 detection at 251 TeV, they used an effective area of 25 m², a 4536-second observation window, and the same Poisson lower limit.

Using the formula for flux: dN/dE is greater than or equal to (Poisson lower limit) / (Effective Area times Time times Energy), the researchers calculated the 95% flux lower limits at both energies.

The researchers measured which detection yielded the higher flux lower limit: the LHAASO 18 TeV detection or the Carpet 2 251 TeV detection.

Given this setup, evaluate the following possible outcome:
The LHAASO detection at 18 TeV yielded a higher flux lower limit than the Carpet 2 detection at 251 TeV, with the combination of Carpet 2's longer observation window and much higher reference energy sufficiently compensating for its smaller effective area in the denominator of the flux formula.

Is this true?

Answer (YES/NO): NO